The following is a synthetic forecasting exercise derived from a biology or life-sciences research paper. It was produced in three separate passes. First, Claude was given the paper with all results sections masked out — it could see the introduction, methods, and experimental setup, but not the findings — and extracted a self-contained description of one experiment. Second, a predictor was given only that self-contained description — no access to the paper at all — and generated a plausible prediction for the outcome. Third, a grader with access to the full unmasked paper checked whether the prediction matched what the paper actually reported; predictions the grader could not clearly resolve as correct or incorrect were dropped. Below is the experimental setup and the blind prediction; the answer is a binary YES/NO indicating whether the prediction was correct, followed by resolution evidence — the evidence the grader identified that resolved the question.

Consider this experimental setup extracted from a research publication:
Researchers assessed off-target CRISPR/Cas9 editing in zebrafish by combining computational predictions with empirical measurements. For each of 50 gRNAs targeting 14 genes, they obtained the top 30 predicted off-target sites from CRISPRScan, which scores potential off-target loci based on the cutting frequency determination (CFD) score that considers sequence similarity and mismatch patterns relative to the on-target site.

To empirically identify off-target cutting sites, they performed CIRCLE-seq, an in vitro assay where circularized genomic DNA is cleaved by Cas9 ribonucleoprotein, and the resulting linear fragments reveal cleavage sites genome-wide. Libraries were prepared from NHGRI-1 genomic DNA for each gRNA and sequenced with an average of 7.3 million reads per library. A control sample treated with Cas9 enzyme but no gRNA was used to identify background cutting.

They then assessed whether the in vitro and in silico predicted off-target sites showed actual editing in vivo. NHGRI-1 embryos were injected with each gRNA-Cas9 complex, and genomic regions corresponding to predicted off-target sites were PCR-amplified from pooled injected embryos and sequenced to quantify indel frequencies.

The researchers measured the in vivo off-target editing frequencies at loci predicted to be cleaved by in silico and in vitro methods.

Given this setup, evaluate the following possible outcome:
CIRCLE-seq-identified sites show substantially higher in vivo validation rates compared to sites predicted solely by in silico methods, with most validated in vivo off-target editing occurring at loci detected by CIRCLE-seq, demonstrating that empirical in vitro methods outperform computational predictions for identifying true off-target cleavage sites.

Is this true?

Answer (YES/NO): NO